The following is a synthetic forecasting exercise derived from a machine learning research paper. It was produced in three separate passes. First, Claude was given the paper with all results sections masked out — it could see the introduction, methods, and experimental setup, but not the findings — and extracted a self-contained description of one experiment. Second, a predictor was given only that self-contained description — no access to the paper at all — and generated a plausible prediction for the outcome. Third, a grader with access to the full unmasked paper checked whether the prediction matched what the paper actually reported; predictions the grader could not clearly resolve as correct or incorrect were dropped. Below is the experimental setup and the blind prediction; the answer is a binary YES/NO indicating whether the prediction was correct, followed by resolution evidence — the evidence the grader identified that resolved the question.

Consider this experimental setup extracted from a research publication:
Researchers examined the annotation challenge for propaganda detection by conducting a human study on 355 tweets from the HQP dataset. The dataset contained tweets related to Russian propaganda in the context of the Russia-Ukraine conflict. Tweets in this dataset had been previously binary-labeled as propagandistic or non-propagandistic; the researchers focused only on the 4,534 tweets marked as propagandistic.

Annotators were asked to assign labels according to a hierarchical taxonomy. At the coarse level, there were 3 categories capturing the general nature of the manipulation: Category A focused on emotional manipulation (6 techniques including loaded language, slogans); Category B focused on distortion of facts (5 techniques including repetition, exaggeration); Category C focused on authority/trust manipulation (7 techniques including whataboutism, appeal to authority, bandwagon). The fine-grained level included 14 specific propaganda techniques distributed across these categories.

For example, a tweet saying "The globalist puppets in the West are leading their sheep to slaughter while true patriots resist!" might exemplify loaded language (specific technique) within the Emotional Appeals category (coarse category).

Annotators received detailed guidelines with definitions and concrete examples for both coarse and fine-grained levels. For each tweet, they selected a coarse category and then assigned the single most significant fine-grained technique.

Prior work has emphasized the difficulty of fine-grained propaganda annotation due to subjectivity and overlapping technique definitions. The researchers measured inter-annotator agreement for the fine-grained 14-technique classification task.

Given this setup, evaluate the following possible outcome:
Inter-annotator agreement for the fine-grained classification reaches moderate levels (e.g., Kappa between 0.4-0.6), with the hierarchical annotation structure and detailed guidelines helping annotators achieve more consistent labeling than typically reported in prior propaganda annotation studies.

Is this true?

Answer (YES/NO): NO